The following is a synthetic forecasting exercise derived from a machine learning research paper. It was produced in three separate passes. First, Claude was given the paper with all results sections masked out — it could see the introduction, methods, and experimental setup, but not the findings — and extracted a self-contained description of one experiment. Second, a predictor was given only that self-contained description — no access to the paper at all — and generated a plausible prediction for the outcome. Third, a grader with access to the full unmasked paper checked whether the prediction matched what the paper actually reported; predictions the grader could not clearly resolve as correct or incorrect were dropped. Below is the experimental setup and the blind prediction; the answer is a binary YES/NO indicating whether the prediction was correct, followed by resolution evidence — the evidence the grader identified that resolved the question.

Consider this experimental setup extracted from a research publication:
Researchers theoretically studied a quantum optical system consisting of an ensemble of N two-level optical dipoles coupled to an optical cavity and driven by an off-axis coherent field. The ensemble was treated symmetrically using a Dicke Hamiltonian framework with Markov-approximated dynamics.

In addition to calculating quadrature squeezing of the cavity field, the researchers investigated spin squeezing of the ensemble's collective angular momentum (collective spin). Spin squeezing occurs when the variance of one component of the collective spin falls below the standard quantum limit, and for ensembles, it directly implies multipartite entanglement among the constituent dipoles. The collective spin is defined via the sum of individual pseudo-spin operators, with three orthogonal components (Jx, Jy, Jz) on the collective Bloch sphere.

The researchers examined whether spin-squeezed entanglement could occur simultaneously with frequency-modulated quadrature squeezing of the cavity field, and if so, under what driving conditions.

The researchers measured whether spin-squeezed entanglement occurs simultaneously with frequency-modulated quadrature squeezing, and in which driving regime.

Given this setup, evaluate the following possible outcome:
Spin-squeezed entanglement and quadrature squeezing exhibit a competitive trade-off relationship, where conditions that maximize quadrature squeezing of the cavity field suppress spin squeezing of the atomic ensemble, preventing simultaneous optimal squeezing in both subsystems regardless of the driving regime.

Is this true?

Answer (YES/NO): NO